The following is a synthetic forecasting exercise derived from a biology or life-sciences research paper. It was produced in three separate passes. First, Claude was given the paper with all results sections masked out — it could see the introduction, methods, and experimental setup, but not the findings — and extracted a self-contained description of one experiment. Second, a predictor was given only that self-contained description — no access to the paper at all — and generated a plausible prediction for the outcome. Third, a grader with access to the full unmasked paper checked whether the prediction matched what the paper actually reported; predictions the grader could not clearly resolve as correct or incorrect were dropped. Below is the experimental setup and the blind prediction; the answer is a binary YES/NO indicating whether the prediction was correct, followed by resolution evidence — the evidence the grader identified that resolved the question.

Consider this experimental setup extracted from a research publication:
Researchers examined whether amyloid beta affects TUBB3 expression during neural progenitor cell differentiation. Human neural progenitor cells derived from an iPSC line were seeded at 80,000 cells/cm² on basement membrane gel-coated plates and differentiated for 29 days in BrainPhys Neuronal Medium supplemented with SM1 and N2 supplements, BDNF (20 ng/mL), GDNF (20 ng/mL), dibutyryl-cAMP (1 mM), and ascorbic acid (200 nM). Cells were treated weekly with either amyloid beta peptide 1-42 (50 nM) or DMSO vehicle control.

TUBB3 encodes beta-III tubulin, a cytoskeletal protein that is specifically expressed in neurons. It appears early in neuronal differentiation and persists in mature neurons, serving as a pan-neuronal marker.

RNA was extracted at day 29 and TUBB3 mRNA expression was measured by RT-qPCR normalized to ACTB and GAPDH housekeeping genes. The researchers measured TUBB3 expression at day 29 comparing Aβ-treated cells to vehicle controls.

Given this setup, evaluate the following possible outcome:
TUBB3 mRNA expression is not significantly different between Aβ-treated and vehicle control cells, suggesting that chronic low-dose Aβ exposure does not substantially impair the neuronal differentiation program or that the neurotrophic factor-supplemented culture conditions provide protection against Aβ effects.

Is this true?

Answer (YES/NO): YES